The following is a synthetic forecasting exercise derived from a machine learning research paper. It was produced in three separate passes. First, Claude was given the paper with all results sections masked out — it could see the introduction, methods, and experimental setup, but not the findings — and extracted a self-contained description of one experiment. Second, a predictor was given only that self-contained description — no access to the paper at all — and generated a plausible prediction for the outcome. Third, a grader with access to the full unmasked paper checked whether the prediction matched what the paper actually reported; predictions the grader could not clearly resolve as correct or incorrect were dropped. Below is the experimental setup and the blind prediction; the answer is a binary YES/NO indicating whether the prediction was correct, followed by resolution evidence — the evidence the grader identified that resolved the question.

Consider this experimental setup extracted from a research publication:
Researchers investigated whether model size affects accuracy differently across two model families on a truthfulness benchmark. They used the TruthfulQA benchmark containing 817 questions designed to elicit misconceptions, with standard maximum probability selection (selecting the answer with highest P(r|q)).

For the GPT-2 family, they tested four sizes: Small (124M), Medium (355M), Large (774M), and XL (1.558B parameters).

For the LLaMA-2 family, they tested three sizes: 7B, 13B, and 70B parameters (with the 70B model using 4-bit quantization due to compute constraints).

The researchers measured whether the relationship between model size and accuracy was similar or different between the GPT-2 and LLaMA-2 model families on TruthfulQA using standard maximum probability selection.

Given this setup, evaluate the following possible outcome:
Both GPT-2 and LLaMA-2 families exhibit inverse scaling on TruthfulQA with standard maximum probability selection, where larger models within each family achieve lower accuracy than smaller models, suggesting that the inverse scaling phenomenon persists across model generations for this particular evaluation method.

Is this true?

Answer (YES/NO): NO